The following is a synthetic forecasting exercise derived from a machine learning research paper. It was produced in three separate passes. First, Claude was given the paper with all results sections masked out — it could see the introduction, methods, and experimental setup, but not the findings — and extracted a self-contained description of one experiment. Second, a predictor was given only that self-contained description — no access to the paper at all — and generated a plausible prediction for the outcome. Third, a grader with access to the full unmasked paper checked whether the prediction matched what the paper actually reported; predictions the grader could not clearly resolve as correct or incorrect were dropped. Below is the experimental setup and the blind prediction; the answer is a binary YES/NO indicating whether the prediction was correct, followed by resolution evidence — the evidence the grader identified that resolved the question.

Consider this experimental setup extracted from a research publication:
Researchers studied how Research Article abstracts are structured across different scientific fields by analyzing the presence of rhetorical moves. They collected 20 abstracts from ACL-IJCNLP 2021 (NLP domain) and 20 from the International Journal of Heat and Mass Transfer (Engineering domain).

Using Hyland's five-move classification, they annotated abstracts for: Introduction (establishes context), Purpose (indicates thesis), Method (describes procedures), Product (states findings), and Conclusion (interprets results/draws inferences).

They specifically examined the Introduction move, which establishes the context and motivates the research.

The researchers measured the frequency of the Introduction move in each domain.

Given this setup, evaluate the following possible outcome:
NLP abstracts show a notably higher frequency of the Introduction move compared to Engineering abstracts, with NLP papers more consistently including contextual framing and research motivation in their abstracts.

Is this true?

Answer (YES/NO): NO